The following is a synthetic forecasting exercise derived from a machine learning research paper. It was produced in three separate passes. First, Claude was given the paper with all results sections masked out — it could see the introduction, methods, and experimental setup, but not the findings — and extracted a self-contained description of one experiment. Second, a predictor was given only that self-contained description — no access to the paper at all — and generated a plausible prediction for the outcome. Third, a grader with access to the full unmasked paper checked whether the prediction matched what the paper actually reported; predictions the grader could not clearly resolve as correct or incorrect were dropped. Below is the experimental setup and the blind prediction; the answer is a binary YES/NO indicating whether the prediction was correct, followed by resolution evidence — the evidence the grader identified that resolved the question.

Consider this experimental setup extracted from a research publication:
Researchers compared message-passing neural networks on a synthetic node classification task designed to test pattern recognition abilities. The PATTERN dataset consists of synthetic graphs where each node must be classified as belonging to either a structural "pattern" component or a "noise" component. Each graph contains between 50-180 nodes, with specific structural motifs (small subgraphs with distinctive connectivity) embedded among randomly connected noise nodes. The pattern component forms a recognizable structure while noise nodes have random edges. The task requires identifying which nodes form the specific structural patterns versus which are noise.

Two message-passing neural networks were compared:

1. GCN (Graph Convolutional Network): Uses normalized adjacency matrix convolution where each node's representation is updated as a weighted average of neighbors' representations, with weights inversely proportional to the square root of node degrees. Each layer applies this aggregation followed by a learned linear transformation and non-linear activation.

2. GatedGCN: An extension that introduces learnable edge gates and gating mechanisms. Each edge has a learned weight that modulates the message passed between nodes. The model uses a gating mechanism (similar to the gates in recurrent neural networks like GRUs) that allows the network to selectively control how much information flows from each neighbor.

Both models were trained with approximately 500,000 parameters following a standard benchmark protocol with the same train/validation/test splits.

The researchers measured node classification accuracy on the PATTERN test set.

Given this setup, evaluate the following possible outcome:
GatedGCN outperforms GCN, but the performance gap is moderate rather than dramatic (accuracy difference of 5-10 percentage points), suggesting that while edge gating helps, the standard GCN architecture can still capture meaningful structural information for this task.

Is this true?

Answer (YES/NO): NO